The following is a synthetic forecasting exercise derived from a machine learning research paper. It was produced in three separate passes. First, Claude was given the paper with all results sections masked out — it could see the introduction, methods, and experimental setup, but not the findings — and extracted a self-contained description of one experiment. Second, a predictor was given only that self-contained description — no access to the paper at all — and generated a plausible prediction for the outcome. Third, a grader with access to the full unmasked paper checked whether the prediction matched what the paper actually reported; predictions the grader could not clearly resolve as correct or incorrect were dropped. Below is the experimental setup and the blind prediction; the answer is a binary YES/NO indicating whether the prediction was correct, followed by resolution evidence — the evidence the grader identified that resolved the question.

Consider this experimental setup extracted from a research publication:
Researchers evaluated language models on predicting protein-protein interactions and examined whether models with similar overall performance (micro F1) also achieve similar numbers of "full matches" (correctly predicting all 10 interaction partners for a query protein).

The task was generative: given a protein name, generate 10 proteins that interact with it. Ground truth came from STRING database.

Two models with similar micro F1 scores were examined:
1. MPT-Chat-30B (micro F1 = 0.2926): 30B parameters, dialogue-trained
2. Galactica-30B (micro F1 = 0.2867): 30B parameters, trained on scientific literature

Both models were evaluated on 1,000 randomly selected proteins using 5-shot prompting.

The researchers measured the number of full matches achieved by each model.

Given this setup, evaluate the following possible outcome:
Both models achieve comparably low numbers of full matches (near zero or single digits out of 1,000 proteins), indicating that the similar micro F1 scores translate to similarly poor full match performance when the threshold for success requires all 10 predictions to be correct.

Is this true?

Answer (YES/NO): NO